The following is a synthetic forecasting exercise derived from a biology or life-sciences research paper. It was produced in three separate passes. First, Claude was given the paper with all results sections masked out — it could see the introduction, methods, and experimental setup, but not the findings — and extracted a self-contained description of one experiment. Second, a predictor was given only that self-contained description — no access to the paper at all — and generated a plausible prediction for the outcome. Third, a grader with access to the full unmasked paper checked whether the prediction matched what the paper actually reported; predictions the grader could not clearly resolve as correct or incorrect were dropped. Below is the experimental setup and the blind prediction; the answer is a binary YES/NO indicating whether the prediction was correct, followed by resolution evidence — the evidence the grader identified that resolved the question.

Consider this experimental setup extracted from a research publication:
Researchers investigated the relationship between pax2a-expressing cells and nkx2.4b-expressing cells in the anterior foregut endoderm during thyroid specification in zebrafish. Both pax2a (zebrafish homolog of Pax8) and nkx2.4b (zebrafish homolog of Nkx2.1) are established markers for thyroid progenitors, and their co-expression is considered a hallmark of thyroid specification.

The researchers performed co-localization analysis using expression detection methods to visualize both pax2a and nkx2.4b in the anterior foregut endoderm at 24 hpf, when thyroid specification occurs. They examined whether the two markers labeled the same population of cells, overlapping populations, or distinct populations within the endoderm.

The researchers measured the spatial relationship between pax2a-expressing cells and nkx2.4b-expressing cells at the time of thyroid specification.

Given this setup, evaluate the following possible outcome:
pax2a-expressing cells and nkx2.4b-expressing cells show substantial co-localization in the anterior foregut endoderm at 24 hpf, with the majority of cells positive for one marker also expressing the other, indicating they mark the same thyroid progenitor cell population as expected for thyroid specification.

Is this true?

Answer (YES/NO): NO